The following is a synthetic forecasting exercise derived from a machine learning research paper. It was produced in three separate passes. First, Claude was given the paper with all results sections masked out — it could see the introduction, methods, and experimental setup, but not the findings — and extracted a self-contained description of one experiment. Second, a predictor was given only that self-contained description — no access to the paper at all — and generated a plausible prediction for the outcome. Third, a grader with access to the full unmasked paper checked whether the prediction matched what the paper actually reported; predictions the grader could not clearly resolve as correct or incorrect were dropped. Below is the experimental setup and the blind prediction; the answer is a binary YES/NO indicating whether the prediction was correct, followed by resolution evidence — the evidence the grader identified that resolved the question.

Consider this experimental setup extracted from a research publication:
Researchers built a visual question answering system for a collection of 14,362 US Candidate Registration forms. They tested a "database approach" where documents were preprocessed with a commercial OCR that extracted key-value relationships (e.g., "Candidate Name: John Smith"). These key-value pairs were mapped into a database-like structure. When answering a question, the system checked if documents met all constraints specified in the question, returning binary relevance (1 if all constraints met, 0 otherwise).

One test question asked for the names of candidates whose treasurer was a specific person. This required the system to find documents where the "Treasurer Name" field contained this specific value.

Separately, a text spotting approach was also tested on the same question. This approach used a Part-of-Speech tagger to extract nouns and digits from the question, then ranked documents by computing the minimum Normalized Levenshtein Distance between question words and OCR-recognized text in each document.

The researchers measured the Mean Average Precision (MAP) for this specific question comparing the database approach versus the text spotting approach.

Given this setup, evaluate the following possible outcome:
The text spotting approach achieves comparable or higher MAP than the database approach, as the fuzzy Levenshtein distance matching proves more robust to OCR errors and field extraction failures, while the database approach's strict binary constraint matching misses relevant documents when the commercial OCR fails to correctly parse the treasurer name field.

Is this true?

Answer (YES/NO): YES